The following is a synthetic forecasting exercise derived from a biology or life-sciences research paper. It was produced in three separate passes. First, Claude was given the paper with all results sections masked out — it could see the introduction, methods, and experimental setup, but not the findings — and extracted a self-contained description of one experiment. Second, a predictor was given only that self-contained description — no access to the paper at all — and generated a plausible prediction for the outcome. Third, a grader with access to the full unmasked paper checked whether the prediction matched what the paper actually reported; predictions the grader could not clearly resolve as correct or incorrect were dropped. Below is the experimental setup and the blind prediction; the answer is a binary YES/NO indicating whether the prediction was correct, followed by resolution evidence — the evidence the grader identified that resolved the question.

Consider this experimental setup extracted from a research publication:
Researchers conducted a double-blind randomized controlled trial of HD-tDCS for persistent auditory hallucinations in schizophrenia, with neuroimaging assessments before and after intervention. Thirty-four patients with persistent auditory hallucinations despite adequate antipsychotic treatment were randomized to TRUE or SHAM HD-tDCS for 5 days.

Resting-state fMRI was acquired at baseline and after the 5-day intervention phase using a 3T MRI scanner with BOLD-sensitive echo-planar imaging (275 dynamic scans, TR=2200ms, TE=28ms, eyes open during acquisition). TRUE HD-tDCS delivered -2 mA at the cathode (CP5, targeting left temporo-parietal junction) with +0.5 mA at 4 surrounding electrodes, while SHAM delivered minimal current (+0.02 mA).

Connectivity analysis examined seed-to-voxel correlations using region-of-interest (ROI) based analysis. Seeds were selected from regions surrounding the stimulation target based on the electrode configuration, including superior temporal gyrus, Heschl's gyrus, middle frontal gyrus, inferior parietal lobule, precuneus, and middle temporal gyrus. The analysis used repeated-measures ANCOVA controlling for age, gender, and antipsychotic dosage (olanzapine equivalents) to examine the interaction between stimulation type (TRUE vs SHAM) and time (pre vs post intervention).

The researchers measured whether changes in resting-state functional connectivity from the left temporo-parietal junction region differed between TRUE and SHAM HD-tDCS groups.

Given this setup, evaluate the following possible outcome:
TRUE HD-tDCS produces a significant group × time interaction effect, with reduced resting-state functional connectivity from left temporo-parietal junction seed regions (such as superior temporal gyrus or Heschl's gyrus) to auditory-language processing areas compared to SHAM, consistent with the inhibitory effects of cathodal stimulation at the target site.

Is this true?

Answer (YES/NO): NO